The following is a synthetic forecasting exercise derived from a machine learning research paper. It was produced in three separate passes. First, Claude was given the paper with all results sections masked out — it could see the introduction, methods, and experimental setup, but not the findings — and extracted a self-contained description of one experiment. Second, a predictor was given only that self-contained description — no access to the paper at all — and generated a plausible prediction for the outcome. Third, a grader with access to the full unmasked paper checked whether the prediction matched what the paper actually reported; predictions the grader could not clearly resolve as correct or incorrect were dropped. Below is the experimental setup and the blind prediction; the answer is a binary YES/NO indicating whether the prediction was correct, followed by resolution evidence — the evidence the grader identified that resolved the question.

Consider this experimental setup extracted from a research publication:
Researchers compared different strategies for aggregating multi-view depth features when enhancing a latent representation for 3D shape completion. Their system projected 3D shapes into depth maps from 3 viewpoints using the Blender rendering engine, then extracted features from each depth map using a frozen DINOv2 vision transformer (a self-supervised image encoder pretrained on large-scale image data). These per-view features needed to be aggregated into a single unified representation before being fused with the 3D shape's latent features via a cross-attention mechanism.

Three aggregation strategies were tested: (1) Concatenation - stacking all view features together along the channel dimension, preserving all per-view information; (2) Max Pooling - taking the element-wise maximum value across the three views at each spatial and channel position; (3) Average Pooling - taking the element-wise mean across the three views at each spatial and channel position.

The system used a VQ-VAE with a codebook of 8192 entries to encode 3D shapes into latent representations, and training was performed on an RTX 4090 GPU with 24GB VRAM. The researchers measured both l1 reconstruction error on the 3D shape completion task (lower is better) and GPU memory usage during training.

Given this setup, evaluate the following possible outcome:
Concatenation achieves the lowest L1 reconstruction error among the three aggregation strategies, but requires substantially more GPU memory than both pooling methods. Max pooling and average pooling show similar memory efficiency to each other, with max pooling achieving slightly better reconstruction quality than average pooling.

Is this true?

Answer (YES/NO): NO